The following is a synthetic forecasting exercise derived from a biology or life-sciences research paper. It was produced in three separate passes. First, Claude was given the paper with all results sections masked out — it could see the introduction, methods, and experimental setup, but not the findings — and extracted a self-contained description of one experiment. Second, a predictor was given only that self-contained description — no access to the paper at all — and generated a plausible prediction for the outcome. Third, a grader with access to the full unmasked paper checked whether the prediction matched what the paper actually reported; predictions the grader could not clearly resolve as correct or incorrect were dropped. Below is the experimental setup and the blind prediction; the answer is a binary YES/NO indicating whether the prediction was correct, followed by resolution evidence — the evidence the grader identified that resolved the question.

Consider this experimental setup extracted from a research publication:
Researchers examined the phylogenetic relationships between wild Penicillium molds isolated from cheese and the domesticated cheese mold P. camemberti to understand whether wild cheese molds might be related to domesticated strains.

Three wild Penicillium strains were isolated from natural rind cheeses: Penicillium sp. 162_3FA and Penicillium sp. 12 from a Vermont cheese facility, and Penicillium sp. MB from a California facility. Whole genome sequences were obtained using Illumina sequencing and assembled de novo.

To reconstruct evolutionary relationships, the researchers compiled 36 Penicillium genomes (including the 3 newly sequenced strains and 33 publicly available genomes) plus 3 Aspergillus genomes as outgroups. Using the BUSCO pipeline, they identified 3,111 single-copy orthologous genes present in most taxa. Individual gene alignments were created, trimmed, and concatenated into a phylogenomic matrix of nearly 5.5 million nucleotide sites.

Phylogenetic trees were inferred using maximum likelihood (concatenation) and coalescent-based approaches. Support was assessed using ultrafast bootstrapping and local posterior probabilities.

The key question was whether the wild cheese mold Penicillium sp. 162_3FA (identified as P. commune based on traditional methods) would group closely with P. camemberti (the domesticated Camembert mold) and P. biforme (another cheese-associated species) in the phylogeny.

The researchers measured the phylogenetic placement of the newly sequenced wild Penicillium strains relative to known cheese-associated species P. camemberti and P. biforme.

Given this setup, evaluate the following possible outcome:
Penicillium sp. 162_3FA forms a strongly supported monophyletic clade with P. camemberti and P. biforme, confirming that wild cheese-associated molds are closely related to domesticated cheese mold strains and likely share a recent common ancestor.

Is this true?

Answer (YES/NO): YES